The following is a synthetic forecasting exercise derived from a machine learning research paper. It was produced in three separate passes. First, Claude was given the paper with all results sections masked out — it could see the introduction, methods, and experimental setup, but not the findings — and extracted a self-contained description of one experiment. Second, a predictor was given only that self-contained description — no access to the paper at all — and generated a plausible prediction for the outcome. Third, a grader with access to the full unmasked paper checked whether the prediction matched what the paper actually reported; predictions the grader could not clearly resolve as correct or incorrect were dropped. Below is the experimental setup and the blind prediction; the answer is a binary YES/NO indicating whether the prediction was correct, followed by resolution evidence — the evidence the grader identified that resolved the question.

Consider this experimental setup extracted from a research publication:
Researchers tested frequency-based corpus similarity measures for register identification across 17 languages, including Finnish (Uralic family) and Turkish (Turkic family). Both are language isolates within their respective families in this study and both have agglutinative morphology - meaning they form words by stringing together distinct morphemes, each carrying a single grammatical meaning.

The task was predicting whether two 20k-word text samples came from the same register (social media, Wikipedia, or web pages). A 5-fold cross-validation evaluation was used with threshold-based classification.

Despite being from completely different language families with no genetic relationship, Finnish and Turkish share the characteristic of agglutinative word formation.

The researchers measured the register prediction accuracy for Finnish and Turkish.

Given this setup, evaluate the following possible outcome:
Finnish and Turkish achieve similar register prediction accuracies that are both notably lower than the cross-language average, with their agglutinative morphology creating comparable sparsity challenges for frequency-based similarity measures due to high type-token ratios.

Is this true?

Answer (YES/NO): NO